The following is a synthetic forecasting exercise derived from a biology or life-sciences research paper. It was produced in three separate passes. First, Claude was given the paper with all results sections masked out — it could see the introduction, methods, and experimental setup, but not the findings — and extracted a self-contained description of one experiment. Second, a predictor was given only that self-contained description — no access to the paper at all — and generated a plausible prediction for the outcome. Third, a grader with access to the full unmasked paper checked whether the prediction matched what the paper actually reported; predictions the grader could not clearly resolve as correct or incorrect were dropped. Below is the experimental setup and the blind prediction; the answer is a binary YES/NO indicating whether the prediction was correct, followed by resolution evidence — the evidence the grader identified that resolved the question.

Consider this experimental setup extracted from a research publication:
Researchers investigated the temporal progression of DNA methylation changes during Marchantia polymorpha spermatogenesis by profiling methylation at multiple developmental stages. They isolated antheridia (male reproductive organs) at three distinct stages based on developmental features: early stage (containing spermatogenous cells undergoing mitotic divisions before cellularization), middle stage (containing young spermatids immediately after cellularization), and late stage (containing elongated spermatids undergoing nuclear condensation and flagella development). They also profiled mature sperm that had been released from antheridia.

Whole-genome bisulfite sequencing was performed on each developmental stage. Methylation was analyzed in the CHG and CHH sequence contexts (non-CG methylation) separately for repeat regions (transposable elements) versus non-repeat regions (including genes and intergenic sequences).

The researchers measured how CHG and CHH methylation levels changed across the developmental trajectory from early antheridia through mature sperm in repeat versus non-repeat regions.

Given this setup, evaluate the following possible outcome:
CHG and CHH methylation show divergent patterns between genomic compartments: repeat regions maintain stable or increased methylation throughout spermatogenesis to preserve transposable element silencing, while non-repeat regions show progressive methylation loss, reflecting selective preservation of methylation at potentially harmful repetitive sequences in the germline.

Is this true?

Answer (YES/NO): NO